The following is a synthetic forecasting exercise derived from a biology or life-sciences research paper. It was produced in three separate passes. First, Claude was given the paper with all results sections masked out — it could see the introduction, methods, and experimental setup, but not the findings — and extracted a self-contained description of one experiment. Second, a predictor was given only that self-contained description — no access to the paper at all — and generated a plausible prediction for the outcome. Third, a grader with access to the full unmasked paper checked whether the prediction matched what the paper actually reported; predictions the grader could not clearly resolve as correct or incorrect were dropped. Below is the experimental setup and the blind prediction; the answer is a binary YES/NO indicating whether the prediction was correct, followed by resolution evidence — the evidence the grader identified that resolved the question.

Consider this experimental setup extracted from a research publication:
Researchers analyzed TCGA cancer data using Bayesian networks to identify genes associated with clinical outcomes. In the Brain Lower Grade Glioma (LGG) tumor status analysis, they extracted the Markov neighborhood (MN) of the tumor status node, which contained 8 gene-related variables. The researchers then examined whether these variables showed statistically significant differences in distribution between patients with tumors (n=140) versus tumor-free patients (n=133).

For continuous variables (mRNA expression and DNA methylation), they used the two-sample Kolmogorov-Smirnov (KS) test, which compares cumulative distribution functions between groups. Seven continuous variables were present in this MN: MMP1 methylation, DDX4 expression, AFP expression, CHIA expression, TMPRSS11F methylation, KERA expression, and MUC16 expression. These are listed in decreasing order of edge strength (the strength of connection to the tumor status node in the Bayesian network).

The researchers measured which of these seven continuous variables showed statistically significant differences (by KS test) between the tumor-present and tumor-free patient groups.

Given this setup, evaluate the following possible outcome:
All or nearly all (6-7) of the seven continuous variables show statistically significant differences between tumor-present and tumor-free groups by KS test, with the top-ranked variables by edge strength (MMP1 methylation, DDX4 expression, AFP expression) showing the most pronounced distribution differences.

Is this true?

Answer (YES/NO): NO